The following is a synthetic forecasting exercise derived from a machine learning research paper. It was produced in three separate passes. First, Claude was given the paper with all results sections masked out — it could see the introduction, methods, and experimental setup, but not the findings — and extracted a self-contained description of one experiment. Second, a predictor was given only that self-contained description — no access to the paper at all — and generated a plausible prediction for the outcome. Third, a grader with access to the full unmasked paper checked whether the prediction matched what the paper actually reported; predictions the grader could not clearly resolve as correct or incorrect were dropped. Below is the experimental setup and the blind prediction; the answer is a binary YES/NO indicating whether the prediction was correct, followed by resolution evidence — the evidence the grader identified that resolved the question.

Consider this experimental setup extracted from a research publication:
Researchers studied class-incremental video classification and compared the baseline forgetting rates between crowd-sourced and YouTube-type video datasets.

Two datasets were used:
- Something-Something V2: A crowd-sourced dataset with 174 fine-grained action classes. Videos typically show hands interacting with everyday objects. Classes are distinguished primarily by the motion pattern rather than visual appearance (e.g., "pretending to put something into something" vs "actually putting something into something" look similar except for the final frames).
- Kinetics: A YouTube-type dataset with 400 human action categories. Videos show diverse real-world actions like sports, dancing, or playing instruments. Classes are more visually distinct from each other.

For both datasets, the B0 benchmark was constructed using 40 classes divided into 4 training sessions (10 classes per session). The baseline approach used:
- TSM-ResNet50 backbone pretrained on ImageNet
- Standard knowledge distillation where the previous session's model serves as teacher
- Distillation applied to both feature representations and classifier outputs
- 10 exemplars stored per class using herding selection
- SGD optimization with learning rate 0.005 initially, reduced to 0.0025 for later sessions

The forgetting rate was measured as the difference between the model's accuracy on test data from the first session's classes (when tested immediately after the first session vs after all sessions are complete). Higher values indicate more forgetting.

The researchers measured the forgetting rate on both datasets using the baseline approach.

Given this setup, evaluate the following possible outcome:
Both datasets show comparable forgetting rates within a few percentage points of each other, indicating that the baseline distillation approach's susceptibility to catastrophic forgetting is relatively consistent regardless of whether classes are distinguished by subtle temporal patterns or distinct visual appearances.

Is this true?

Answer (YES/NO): NO